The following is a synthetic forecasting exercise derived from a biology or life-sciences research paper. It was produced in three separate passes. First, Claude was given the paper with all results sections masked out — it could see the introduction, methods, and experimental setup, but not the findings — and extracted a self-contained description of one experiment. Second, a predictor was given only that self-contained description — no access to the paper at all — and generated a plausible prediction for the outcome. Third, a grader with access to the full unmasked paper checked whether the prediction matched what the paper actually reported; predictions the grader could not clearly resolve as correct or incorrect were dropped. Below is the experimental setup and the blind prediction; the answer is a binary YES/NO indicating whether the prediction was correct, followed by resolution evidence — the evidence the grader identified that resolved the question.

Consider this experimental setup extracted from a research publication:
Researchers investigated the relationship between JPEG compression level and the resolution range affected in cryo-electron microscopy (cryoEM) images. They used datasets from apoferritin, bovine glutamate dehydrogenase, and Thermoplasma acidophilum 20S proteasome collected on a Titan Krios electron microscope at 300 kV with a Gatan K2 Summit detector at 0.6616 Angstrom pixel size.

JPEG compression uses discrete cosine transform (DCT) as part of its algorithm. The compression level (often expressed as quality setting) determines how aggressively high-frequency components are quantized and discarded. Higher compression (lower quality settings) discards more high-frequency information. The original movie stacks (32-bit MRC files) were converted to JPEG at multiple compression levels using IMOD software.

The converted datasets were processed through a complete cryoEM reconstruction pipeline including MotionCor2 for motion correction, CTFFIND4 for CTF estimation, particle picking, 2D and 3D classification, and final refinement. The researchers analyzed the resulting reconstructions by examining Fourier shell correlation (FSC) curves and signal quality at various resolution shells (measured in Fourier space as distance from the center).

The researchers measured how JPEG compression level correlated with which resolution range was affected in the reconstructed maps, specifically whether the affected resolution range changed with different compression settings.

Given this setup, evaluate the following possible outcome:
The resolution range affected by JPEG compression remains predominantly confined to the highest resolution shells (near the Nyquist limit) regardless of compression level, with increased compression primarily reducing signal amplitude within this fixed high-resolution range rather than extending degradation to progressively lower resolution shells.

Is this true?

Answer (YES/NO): NO